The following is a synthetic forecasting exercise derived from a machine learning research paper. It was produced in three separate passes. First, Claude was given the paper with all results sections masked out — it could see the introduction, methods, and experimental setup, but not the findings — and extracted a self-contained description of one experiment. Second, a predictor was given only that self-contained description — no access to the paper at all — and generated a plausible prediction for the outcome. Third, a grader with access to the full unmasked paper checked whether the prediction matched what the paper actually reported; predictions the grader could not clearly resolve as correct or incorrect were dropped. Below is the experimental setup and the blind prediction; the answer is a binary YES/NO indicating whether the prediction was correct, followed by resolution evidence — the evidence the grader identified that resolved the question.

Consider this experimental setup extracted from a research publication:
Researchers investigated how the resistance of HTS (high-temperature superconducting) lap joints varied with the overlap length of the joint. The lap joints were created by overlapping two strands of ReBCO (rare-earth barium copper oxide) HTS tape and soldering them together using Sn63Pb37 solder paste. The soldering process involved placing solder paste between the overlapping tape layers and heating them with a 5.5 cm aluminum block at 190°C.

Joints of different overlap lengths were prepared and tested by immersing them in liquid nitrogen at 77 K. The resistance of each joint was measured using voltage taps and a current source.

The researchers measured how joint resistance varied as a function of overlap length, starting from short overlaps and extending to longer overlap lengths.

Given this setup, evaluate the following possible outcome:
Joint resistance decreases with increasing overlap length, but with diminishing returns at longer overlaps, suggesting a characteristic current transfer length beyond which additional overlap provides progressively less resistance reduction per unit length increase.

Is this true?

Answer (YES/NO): YES